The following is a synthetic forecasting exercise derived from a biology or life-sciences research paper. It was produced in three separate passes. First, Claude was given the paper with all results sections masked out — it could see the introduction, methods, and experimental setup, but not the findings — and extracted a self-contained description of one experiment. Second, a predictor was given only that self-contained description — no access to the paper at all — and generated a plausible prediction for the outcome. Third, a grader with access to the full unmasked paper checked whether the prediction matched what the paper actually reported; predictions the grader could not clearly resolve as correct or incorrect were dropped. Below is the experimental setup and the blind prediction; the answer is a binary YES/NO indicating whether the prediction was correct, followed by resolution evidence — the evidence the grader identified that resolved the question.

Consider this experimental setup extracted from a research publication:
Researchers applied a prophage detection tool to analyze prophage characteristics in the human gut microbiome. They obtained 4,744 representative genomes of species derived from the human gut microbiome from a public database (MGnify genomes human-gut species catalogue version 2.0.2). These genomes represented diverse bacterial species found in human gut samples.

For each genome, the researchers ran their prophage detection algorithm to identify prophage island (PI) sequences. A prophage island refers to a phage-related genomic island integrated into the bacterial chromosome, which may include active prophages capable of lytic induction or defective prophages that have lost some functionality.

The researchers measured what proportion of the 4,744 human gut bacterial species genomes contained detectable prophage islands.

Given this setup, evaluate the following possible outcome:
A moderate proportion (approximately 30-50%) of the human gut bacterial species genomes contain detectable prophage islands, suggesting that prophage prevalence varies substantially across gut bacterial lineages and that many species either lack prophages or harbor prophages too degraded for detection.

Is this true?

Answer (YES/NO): NO